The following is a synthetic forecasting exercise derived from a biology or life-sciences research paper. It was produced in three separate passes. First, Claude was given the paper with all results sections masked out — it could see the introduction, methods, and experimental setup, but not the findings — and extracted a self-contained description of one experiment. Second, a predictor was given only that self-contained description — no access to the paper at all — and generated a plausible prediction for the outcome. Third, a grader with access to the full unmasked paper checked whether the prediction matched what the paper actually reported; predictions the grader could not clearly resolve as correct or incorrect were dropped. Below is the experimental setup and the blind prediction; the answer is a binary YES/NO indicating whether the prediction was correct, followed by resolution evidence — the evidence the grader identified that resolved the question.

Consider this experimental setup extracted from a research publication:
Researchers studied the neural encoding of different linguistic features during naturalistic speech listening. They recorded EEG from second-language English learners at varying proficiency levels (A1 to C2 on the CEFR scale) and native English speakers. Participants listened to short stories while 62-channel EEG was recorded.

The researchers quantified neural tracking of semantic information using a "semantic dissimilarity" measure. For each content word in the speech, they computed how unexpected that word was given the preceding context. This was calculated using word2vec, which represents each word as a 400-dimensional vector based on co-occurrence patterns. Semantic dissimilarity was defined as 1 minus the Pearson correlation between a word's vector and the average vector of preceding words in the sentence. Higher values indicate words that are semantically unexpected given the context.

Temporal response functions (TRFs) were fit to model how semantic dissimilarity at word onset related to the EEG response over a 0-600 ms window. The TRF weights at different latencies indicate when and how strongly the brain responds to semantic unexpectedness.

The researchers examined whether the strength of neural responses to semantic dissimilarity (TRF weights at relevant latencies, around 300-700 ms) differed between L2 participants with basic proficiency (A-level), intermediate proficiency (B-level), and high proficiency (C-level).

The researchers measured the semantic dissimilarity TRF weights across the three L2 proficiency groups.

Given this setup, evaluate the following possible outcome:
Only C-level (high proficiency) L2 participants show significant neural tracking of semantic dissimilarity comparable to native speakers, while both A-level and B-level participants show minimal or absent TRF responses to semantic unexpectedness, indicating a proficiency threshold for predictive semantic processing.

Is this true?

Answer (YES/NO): NO